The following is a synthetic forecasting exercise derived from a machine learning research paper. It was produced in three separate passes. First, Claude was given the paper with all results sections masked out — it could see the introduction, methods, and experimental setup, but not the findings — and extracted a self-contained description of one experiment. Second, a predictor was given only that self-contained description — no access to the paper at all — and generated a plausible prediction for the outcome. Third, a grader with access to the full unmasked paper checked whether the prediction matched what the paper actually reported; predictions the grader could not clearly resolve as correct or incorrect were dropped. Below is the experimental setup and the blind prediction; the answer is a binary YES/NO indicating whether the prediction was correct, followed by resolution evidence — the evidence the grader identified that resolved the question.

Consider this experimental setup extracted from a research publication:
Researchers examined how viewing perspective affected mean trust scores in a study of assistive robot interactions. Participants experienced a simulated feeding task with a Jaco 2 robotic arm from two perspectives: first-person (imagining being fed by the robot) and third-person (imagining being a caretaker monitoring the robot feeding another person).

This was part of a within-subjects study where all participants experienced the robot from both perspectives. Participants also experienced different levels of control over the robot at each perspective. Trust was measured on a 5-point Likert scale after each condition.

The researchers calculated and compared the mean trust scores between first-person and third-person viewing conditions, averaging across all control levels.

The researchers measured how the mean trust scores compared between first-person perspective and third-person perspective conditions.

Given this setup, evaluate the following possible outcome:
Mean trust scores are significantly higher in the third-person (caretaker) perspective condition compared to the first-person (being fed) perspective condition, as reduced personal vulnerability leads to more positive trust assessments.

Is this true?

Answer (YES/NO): NO